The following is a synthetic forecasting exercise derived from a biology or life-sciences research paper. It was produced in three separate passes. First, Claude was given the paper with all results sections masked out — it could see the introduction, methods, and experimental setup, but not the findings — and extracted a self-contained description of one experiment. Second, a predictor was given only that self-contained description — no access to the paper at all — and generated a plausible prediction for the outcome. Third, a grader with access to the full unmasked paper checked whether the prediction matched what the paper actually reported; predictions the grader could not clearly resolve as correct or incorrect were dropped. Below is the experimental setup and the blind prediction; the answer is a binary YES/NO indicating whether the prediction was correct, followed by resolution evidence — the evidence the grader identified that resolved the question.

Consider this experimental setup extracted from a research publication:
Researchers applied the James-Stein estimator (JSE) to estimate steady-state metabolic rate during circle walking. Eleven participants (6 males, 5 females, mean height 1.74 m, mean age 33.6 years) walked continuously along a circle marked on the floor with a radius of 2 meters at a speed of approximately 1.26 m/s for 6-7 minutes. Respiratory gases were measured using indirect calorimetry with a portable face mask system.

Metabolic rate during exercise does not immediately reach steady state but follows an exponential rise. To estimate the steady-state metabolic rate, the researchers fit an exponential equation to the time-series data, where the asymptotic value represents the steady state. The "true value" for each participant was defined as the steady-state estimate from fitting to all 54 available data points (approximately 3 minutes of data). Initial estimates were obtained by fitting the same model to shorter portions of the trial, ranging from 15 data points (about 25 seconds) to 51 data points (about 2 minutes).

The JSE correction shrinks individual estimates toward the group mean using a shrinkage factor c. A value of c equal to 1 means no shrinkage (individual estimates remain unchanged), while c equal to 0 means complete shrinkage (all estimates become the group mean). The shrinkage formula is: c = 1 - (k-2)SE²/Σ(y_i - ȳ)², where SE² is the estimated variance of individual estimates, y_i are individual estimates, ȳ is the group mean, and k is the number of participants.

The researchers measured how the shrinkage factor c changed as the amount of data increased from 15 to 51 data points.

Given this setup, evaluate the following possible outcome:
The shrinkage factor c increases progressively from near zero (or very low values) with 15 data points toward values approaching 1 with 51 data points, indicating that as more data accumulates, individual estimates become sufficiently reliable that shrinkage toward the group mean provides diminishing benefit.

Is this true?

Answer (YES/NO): NO